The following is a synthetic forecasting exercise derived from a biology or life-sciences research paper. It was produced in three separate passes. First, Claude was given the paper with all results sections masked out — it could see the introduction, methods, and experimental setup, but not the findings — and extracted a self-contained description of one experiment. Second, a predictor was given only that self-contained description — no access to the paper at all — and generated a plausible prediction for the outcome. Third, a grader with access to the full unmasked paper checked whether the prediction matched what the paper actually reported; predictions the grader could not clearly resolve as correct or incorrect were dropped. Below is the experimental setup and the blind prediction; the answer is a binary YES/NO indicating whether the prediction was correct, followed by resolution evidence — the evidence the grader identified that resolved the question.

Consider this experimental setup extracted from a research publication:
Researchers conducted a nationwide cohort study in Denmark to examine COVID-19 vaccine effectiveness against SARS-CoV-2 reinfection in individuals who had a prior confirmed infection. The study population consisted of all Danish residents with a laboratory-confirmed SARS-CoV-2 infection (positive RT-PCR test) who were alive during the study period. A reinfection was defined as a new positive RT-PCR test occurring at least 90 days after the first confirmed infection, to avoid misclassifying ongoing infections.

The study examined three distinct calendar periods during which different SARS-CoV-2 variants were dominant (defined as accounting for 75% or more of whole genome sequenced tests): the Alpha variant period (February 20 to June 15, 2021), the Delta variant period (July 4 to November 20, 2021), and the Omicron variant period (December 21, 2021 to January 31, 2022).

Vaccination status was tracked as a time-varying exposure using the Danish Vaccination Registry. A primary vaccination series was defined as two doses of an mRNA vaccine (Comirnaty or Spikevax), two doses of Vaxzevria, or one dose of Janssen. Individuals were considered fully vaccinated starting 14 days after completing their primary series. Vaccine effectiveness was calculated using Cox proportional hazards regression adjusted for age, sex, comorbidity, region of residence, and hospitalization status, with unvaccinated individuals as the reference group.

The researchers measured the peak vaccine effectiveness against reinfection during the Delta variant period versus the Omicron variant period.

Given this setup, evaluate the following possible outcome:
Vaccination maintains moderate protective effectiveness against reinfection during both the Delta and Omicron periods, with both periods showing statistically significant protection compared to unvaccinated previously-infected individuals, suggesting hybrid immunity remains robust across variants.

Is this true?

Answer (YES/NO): NO